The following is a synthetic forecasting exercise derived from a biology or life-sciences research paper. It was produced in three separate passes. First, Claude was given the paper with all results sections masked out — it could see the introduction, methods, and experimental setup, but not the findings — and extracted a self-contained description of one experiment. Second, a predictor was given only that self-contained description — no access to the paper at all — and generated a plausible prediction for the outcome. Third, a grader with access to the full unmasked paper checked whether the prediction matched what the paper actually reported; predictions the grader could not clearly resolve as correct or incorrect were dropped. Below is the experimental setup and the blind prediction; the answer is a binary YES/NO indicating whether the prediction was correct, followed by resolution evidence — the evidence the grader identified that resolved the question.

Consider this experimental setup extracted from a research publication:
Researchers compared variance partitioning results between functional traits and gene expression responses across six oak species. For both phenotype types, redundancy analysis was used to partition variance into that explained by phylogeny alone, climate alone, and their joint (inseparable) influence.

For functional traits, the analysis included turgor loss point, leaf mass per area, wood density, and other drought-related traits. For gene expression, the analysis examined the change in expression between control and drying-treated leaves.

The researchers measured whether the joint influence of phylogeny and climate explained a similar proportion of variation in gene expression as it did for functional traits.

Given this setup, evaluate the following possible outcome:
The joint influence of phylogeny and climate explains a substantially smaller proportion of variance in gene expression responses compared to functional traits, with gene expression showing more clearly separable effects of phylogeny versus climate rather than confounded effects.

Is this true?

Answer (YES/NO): YES